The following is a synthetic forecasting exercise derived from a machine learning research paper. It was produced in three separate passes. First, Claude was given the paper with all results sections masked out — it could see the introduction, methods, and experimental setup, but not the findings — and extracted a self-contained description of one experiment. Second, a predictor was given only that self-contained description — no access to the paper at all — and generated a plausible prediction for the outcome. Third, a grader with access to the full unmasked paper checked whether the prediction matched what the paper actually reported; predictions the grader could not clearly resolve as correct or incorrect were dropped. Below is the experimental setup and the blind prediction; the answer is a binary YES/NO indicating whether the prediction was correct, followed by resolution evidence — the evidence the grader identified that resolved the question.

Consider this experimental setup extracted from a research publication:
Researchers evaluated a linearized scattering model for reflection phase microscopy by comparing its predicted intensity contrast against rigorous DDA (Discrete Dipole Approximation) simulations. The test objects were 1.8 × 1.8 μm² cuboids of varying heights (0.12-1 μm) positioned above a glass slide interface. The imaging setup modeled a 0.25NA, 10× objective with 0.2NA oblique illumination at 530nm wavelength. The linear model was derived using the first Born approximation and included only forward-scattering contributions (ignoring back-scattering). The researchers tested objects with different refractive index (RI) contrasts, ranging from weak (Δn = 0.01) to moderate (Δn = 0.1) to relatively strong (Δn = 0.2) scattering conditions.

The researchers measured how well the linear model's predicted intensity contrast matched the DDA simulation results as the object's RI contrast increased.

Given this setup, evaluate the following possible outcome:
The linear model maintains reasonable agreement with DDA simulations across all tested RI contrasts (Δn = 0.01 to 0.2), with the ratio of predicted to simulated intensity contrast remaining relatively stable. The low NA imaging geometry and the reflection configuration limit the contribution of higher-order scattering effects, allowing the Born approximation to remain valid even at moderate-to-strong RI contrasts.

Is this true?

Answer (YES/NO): NO